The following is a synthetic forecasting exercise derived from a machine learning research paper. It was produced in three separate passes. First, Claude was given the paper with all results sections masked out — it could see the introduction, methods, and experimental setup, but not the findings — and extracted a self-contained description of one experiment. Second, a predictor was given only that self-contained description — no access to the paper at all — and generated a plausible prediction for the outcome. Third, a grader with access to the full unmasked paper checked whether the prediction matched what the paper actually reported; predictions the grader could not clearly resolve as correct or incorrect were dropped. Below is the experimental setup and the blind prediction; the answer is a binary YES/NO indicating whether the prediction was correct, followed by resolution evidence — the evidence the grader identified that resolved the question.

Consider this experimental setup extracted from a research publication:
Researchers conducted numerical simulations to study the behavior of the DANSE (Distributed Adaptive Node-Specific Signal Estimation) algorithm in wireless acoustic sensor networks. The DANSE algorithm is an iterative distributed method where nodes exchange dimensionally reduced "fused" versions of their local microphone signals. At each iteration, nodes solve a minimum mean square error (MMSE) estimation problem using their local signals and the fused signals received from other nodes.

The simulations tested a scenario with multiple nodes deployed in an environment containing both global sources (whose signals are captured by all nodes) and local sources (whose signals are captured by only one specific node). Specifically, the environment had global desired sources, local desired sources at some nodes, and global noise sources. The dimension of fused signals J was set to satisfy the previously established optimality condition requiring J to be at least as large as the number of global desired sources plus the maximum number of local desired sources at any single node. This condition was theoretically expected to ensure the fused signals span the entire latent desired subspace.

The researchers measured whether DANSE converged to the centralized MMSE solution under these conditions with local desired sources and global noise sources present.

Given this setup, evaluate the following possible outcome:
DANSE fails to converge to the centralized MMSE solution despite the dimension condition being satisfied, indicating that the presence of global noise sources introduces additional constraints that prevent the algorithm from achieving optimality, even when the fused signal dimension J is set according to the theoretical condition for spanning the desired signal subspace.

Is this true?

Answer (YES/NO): YES